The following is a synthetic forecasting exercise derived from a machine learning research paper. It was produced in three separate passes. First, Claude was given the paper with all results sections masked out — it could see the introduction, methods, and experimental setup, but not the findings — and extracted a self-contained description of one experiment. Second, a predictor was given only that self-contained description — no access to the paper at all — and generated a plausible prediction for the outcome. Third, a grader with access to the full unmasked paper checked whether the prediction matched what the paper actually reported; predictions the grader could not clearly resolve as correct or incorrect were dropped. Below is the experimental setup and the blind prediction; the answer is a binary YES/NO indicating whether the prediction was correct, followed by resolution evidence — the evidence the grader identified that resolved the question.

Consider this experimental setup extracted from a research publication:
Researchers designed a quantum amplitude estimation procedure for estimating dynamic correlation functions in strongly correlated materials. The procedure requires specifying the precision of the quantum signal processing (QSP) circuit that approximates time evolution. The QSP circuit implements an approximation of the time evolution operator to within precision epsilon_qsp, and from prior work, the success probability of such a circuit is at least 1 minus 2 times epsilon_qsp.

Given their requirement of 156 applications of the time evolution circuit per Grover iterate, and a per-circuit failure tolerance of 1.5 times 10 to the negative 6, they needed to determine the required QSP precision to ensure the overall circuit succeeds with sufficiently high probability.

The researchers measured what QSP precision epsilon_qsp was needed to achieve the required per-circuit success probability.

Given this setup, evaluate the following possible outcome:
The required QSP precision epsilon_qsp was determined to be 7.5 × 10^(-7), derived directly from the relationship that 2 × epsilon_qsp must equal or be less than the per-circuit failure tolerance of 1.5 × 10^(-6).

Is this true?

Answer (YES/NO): NO